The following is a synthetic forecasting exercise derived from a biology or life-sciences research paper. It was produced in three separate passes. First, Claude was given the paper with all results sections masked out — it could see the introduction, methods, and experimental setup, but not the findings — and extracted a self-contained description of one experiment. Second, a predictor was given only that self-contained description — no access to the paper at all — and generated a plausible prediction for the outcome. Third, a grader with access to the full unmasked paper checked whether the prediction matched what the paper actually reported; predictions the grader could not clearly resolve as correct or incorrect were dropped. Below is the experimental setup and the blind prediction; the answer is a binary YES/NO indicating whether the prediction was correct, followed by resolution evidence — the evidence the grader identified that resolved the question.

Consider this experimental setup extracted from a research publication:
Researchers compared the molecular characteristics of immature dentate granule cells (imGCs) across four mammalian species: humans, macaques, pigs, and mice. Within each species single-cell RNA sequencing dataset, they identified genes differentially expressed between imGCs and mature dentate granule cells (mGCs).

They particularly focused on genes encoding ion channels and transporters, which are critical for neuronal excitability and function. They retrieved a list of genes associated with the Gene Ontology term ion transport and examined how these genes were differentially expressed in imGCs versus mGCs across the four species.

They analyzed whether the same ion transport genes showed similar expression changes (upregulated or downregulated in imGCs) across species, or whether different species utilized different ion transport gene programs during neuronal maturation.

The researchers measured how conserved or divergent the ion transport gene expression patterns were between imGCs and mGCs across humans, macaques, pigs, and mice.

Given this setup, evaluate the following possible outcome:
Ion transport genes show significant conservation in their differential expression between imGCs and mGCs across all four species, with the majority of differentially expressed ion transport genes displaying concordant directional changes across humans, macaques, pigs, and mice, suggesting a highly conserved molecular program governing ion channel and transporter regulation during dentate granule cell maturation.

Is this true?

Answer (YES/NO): NO